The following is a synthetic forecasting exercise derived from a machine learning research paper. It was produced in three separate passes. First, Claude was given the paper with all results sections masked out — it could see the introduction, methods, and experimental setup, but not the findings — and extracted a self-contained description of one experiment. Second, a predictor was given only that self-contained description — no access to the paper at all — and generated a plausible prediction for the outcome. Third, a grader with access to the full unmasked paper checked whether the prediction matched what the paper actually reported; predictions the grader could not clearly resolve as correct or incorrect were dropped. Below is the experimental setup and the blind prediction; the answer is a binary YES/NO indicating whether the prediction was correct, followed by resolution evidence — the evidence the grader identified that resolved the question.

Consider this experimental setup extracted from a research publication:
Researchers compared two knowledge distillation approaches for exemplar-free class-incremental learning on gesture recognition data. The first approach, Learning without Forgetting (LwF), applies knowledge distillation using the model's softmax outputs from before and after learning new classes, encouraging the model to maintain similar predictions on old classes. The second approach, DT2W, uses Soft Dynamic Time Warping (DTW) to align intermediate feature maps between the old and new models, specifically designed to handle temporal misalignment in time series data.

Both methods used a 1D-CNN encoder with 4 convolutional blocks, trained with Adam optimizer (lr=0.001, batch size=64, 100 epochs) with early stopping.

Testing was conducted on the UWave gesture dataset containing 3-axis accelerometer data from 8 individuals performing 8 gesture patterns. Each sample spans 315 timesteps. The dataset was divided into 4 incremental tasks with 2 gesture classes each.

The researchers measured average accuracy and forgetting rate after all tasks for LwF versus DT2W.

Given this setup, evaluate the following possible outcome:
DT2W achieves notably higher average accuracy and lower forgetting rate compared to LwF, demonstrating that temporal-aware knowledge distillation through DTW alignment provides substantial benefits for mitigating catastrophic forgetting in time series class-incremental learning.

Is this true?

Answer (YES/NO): YES